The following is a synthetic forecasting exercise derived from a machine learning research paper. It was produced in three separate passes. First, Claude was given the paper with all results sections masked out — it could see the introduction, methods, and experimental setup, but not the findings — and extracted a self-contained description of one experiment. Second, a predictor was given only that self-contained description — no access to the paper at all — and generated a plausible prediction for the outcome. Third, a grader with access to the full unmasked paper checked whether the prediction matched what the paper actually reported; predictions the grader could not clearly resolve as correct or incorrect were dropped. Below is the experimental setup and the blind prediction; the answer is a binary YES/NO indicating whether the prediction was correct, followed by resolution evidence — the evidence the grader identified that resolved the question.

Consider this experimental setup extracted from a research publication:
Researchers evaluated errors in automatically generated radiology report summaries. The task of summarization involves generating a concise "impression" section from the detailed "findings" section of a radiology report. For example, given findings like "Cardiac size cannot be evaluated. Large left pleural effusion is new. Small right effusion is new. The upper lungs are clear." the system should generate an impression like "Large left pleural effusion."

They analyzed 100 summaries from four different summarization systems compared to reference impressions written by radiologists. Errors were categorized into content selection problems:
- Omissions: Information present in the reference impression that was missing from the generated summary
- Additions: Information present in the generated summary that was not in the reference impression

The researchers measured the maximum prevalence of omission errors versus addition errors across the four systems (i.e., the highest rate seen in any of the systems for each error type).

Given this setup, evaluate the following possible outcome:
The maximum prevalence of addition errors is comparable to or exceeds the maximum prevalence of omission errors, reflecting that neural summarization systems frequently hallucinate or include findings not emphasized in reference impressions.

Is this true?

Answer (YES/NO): YES